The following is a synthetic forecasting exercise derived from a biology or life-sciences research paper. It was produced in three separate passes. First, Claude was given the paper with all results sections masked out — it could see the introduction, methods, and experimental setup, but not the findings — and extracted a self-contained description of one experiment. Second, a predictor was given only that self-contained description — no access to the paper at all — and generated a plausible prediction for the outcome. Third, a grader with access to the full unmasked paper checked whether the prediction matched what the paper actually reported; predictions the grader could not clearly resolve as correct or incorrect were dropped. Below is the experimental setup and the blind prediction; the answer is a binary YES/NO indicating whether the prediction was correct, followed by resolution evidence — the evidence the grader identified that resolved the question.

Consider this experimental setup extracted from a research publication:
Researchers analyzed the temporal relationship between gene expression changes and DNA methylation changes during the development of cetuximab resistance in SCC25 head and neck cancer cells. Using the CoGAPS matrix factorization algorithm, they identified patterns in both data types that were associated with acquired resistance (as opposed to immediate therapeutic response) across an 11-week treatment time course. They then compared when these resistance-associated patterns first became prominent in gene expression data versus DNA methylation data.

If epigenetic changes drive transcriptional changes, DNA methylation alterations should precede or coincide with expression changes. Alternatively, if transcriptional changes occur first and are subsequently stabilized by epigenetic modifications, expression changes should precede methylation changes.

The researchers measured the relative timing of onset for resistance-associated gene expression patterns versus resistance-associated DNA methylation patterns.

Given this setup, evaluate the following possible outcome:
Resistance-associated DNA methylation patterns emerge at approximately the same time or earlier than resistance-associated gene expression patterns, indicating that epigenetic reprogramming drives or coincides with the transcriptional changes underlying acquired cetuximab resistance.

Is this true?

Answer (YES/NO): NO